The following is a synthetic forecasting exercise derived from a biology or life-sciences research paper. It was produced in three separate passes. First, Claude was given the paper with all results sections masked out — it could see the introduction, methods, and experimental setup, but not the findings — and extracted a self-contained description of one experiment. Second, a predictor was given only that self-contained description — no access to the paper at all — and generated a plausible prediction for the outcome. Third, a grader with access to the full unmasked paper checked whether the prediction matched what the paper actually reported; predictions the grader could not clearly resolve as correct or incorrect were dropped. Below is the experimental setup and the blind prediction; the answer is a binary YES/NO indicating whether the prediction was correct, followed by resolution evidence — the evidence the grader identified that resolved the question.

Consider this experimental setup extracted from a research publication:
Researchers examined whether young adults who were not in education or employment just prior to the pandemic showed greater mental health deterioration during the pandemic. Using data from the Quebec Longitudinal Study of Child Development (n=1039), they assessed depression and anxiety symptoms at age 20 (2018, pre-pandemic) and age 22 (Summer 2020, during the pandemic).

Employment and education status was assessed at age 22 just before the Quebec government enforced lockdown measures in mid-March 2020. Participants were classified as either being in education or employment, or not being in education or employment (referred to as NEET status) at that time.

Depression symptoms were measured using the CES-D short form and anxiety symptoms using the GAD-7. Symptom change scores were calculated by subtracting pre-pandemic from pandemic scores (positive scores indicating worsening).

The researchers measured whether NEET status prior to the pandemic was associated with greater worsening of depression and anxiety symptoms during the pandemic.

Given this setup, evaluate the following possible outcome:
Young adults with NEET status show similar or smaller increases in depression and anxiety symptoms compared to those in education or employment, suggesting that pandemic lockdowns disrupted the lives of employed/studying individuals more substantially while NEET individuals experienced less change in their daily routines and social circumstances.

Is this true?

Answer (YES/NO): YES